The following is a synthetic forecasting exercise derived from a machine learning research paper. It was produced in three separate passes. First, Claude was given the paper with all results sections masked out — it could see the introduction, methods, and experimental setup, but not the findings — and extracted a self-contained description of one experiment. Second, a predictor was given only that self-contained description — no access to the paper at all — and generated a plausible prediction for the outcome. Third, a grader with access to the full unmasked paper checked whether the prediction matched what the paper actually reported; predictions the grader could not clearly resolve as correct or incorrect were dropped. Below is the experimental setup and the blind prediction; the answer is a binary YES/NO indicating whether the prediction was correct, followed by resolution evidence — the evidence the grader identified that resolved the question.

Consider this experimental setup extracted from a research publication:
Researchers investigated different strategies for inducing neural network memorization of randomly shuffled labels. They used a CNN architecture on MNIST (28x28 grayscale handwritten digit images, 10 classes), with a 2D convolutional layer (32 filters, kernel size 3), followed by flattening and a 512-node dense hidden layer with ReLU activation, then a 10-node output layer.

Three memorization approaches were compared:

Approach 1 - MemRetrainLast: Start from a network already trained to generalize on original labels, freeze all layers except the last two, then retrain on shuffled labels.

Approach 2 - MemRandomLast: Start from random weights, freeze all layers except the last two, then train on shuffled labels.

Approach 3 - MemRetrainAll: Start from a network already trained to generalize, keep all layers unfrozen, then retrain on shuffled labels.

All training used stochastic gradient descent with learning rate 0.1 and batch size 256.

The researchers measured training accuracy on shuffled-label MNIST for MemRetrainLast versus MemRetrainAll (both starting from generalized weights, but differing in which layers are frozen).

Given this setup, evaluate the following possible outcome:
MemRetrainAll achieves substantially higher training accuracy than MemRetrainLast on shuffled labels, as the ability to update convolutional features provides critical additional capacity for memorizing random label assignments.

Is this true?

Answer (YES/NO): YES